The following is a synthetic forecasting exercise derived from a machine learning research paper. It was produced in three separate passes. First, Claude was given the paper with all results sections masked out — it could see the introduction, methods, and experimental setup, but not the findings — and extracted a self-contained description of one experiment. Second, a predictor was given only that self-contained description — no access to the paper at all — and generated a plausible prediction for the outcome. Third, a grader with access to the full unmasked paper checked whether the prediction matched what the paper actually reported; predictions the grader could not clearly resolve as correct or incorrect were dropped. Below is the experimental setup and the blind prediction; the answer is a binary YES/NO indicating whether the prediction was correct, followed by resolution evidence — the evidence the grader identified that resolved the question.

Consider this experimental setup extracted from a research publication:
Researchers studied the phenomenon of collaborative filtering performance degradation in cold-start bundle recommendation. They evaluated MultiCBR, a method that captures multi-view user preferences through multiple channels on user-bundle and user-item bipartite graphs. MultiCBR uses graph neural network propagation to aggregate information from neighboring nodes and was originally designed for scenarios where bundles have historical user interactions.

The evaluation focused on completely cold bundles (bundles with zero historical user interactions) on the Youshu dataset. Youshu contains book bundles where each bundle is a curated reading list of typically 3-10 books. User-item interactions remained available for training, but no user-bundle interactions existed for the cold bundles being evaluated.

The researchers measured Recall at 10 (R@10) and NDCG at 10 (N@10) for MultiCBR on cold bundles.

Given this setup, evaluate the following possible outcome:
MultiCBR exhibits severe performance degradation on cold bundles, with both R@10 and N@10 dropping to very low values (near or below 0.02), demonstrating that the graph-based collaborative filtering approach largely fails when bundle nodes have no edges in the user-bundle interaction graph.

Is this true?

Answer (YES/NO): YES